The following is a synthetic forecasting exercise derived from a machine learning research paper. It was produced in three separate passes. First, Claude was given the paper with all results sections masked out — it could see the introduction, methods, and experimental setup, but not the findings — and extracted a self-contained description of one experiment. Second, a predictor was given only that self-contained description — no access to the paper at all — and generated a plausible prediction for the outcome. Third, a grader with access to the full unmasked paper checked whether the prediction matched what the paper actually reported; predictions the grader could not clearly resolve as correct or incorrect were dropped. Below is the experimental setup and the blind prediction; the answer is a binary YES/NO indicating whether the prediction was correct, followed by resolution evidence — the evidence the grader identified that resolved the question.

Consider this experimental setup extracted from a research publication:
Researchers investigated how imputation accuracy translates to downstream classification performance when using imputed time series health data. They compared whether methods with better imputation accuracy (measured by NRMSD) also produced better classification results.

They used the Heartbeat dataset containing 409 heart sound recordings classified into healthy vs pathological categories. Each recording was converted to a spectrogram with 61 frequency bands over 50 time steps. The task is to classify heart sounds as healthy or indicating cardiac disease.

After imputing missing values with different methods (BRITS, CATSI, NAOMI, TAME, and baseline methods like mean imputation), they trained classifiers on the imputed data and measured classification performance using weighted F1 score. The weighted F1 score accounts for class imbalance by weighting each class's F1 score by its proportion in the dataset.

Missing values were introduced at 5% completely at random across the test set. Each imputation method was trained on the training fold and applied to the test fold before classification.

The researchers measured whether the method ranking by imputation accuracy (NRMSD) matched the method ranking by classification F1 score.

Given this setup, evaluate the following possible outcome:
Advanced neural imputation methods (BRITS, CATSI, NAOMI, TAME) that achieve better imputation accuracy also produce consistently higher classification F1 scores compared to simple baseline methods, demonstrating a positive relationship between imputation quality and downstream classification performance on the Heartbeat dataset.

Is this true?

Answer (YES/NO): NO